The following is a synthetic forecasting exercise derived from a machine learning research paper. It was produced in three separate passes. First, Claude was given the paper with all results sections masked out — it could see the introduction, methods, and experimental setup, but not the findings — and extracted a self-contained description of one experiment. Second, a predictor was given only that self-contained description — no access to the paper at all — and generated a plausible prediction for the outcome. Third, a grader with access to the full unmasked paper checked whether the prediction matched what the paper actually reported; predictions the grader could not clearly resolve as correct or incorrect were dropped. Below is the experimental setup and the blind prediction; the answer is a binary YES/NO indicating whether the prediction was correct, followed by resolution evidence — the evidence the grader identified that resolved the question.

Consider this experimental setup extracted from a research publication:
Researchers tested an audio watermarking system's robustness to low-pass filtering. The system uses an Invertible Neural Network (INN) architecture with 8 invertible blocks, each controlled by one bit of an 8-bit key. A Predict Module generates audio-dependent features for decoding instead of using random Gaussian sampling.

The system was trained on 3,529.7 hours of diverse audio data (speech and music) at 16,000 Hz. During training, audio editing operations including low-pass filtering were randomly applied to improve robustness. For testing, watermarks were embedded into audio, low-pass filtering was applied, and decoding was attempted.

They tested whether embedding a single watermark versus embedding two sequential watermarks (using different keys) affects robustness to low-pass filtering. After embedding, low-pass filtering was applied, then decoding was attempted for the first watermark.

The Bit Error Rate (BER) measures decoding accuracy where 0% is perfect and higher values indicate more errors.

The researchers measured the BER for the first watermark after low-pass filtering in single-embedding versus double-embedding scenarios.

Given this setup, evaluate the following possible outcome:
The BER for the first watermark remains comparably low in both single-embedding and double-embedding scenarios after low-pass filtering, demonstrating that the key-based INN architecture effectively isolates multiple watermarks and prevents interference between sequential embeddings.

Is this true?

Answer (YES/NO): NO